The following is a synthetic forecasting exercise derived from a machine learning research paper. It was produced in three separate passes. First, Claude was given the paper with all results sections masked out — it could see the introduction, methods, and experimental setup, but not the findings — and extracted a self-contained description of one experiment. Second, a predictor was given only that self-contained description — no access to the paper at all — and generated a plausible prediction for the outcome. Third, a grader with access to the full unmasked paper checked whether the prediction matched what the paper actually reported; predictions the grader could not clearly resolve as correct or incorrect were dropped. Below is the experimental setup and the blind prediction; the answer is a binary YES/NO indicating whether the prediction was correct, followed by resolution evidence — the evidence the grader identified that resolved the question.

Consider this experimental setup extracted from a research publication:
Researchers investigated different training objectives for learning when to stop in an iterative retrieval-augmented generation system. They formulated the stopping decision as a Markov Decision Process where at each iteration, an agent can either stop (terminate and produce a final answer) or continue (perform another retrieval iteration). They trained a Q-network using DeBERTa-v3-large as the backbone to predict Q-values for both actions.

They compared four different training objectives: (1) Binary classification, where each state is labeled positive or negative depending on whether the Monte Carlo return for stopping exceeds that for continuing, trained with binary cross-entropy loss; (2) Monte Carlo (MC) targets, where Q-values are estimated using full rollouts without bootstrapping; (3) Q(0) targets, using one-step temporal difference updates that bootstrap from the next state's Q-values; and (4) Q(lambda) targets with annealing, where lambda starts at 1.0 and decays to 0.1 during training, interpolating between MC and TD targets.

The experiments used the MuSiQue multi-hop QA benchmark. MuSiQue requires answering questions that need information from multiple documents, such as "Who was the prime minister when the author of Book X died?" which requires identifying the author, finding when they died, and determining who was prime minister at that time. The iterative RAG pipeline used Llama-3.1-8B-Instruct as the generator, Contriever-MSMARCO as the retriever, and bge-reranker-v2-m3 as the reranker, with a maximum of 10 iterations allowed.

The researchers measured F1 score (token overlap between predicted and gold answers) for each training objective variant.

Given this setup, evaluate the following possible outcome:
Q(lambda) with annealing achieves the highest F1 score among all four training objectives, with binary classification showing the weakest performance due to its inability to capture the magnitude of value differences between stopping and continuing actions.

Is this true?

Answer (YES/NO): YES